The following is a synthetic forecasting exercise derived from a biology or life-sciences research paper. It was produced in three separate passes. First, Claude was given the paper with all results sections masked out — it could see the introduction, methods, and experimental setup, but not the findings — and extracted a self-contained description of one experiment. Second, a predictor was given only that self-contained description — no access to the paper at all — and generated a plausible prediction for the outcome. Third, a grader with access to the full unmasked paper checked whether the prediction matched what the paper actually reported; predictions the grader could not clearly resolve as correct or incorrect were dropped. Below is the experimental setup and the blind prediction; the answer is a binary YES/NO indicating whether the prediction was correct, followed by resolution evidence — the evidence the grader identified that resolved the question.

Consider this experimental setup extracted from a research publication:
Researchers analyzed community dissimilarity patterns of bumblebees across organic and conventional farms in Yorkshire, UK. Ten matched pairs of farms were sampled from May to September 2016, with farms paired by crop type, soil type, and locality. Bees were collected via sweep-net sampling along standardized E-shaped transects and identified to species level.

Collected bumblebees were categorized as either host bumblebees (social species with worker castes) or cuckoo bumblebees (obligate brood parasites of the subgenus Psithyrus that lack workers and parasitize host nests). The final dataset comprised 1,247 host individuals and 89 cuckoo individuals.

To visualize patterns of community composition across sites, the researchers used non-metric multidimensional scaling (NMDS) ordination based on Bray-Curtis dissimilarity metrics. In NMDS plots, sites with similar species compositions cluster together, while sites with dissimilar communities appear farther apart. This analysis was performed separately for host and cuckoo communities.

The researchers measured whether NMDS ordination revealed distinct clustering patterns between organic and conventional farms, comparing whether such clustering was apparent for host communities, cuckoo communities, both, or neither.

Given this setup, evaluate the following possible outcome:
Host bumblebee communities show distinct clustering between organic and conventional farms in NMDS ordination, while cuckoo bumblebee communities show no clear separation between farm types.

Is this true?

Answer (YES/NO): NO